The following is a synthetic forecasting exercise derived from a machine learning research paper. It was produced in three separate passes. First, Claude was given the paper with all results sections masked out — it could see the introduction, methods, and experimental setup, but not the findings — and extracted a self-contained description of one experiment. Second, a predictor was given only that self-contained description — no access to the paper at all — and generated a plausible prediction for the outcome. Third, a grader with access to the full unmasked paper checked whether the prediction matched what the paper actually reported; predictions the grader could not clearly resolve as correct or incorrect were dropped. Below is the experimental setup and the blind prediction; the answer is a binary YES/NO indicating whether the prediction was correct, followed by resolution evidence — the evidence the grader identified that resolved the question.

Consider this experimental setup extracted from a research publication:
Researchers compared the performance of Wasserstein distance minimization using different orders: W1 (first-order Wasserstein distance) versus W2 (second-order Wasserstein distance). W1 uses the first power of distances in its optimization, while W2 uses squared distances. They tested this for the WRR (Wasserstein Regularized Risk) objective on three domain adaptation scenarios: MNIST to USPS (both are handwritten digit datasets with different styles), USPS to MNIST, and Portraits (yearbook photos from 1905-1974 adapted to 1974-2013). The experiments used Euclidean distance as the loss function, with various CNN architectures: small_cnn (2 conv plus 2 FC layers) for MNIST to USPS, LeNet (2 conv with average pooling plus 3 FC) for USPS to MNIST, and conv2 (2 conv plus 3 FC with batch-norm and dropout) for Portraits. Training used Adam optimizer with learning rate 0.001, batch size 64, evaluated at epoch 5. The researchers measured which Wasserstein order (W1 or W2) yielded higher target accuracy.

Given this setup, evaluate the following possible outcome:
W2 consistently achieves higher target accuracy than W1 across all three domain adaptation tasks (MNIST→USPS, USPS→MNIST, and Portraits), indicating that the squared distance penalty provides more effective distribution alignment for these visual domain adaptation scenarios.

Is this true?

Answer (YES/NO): NO